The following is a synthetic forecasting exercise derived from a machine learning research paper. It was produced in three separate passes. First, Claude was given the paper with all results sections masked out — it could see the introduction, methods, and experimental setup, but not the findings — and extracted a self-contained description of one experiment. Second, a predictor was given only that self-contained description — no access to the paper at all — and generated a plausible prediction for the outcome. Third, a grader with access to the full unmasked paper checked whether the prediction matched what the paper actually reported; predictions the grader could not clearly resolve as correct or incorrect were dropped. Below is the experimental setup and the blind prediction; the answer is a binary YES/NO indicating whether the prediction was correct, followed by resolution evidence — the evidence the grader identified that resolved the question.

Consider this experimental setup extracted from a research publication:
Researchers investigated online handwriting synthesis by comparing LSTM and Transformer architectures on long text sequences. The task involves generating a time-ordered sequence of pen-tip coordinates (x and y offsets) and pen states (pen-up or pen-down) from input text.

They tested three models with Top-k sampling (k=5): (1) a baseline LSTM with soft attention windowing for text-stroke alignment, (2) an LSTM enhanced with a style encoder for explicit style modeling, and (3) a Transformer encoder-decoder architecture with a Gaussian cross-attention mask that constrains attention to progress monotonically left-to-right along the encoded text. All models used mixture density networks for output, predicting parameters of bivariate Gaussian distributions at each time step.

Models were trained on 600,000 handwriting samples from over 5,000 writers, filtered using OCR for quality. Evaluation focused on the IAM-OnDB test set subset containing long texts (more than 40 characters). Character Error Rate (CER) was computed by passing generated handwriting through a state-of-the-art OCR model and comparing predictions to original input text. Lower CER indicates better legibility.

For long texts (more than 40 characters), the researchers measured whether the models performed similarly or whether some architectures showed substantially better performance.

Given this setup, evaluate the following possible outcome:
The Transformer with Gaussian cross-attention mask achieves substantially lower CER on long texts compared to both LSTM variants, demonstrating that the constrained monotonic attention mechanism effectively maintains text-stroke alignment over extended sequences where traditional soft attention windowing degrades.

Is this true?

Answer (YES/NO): YES